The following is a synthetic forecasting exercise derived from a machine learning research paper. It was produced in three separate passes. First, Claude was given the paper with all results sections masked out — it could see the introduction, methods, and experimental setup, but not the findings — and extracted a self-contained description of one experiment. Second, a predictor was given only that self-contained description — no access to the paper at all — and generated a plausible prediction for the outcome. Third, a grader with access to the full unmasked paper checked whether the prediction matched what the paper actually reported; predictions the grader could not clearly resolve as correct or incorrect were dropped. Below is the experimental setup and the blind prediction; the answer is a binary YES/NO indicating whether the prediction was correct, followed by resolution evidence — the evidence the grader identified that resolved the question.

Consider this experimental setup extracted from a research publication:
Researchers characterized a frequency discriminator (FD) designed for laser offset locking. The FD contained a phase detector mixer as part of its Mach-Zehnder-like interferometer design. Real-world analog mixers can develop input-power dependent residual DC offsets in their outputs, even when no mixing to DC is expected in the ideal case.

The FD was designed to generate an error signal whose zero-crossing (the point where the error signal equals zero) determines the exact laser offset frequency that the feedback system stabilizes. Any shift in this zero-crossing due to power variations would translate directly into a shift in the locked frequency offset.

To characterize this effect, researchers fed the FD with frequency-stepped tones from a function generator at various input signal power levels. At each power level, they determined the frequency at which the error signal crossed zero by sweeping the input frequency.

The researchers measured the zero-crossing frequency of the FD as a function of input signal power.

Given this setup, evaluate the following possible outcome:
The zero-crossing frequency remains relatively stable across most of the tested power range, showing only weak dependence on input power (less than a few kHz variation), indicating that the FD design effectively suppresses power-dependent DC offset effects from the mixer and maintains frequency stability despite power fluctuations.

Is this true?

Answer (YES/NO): NO